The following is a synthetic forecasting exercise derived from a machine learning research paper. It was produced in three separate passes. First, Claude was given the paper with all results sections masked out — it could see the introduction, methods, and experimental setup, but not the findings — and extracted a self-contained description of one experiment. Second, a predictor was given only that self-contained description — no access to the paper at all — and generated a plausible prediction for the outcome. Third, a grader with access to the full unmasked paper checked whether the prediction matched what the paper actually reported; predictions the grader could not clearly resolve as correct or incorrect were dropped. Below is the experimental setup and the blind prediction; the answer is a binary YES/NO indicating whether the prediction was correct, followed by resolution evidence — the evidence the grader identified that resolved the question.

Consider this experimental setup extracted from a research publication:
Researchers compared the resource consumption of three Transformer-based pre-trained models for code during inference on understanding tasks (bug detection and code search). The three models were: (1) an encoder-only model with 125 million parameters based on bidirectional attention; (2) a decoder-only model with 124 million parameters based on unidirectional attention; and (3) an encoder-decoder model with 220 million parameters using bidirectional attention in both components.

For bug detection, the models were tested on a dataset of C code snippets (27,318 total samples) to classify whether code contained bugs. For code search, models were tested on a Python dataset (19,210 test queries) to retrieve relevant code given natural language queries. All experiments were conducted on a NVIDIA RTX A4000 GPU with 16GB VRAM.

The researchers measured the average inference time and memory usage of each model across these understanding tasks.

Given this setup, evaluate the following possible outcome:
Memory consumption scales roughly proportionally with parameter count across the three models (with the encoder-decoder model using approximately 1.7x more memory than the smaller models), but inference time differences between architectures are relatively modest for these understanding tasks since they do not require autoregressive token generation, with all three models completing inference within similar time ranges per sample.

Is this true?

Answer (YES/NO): YES